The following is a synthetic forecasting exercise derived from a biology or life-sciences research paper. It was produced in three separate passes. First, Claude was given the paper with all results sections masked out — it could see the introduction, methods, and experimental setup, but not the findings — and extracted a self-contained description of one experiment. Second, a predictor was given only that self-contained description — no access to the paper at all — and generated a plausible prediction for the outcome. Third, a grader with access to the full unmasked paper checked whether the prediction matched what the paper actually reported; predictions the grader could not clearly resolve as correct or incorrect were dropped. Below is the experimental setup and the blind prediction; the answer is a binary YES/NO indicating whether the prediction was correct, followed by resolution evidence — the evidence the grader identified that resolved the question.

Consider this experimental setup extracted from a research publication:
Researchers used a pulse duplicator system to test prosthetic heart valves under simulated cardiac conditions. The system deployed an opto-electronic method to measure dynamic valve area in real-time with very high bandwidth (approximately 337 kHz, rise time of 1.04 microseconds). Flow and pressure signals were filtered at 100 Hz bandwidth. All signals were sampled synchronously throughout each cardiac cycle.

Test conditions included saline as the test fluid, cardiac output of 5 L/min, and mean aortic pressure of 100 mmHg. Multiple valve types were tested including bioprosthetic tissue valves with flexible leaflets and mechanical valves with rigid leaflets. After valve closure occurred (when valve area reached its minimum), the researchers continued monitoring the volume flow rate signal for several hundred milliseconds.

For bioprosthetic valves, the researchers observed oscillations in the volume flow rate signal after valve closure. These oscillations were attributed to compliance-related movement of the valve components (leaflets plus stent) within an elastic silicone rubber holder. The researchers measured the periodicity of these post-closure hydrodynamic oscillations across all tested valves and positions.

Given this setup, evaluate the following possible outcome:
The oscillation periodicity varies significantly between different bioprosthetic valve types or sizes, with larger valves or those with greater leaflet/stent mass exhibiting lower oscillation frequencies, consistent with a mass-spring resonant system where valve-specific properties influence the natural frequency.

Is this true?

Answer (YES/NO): NO